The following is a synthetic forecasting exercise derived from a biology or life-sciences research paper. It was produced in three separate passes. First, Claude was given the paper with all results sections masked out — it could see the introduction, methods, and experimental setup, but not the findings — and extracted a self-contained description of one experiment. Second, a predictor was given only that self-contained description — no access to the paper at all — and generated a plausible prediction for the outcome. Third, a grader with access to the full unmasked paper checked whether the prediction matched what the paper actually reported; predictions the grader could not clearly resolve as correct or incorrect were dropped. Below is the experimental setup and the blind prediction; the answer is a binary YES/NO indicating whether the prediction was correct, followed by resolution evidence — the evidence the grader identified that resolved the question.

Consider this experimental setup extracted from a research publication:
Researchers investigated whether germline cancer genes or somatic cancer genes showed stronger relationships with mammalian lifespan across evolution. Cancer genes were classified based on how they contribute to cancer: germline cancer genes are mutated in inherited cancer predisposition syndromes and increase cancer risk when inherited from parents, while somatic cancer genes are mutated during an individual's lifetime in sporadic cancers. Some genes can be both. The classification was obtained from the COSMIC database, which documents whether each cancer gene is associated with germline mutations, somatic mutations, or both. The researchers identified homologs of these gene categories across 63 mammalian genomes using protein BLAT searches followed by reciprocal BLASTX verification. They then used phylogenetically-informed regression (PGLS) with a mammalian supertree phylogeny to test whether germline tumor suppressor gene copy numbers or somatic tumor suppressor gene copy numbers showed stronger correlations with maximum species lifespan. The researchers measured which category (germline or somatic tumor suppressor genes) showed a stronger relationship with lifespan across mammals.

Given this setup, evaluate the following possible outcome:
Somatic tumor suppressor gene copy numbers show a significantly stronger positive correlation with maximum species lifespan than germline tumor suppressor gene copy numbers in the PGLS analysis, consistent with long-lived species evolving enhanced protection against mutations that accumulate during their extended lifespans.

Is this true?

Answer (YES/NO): NO